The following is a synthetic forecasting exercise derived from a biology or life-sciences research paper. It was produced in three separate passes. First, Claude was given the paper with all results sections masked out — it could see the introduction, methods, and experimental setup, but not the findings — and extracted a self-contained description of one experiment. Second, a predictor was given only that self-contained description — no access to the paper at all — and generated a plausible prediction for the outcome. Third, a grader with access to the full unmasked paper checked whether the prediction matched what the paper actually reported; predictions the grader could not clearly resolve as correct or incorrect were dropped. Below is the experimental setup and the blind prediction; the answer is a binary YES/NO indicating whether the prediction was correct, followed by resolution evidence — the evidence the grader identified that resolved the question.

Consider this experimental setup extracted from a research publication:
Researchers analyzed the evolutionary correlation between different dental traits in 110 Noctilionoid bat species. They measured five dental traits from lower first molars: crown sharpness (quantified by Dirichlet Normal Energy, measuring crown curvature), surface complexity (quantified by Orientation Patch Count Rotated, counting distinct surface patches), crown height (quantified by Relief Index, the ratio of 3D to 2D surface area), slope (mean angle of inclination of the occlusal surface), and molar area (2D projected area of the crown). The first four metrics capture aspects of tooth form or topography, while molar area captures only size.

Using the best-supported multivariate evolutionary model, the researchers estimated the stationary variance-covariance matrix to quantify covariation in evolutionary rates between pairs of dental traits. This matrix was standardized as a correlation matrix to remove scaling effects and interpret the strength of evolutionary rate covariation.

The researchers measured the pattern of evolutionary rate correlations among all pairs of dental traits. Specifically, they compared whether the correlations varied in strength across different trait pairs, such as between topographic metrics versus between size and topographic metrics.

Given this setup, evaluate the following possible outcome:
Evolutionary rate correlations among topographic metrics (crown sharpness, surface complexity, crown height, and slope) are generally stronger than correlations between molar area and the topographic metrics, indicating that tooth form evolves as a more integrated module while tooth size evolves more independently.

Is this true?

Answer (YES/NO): NO